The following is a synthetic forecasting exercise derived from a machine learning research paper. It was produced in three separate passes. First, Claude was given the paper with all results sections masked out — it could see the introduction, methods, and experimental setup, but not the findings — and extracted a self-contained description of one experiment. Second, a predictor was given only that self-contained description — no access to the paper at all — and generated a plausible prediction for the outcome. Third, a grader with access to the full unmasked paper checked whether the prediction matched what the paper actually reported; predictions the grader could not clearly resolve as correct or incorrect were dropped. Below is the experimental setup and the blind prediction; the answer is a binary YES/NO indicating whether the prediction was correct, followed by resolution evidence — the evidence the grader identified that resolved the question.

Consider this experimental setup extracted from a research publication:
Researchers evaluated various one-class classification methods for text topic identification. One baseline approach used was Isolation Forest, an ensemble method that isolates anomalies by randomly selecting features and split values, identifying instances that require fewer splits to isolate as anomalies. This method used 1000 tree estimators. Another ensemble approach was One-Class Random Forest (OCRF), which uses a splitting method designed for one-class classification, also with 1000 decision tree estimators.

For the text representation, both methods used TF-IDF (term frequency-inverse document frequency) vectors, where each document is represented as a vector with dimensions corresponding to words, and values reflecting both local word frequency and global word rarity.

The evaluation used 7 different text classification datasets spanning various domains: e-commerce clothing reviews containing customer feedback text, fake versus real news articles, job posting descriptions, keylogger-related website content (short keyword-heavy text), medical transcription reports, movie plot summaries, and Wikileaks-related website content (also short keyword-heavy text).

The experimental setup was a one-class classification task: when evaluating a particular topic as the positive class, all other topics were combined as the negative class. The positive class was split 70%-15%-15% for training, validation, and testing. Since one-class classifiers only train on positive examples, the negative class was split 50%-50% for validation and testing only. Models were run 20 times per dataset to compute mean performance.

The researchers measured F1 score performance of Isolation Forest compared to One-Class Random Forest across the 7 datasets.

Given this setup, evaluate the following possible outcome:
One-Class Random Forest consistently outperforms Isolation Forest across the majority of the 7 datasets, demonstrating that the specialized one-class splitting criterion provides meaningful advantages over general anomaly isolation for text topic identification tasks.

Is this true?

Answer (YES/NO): YES